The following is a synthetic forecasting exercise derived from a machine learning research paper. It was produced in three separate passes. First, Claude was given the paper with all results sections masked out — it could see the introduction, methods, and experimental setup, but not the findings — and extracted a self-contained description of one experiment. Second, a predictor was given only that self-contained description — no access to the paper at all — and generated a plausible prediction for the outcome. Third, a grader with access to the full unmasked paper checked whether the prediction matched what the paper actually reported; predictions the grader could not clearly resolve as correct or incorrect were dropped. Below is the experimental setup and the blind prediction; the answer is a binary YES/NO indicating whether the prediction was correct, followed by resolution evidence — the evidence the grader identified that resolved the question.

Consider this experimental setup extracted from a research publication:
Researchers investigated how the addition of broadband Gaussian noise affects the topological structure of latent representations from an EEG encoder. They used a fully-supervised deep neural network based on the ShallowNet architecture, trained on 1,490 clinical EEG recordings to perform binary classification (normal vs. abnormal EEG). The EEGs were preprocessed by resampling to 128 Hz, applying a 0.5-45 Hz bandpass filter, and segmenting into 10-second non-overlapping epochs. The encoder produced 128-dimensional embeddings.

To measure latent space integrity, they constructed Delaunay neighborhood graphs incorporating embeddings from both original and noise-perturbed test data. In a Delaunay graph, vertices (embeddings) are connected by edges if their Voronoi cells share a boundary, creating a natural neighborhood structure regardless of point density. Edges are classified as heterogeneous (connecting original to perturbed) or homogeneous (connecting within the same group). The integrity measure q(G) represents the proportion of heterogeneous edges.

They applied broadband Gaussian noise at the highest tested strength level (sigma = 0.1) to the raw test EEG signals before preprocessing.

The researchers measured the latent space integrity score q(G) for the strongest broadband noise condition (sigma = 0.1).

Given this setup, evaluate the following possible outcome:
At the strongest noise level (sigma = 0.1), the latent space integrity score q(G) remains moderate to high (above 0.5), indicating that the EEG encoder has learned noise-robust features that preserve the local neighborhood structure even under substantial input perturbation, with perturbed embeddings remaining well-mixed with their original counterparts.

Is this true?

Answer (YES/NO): NO